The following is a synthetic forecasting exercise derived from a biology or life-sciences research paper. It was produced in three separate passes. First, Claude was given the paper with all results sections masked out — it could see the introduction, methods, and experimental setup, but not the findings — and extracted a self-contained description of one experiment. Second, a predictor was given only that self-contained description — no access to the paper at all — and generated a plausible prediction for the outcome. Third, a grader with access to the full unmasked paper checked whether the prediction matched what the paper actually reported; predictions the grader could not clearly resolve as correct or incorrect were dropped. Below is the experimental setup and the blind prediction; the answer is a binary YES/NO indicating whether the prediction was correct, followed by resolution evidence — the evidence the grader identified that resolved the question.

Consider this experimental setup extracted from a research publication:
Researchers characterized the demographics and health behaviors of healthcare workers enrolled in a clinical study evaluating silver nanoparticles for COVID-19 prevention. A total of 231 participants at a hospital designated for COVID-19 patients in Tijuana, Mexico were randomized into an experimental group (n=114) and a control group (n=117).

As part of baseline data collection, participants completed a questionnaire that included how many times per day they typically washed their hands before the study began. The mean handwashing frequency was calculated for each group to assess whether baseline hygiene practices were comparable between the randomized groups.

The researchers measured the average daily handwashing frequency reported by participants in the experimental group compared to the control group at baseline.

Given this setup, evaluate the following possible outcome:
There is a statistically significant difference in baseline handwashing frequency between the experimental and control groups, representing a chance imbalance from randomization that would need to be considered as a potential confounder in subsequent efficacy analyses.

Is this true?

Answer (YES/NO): YES